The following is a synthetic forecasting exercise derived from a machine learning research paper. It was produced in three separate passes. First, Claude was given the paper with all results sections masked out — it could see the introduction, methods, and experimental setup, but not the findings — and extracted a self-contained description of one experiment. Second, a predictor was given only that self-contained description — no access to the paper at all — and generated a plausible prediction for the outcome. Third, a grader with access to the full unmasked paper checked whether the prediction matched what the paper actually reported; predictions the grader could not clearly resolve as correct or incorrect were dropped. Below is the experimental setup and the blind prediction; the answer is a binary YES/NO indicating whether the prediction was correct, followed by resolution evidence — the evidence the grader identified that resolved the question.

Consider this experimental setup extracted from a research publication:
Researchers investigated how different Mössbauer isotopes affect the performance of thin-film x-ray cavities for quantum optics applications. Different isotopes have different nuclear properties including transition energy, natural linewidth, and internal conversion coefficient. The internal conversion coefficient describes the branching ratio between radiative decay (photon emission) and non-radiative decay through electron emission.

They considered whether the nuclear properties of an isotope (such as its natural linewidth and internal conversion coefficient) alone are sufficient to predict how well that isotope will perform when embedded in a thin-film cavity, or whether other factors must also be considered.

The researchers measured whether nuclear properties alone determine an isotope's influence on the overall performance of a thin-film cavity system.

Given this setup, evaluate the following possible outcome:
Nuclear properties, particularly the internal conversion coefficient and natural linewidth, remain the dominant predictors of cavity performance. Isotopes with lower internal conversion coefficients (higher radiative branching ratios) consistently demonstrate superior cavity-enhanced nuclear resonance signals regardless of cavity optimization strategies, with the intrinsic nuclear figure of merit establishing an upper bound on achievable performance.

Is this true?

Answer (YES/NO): NO